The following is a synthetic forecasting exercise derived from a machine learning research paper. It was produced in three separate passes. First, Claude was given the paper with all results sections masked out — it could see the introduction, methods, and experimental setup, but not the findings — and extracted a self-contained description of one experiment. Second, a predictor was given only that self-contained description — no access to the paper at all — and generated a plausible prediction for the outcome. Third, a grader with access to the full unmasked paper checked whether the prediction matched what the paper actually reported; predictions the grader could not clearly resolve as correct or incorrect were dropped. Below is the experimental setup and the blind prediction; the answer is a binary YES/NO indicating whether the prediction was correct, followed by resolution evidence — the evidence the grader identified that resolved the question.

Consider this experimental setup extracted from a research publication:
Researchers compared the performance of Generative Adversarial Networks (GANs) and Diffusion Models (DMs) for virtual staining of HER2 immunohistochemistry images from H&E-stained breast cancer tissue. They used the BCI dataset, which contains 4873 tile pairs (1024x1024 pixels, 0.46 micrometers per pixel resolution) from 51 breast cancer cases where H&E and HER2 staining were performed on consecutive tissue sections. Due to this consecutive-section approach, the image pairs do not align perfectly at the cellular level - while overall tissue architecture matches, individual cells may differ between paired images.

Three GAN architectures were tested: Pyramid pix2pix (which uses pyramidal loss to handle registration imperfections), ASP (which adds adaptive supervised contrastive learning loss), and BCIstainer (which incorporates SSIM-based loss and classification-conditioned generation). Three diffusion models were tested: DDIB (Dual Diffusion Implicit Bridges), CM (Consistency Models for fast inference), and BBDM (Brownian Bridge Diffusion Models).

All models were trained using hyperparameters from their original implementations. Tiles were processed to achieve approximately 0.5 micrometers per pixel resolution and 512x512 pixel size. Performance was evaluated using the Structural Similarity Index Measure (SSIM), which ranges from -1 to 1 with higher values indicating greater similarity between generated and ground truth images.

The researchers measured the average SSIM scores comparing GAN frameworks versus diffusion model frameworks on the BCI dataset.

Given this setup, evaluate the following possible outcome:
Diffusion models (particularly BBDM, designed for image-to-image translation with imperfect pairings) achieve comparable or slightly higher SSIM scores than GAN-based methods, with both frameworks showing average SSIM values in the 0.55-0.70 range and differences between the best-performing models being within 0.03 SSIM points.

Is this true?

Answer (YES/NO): NO